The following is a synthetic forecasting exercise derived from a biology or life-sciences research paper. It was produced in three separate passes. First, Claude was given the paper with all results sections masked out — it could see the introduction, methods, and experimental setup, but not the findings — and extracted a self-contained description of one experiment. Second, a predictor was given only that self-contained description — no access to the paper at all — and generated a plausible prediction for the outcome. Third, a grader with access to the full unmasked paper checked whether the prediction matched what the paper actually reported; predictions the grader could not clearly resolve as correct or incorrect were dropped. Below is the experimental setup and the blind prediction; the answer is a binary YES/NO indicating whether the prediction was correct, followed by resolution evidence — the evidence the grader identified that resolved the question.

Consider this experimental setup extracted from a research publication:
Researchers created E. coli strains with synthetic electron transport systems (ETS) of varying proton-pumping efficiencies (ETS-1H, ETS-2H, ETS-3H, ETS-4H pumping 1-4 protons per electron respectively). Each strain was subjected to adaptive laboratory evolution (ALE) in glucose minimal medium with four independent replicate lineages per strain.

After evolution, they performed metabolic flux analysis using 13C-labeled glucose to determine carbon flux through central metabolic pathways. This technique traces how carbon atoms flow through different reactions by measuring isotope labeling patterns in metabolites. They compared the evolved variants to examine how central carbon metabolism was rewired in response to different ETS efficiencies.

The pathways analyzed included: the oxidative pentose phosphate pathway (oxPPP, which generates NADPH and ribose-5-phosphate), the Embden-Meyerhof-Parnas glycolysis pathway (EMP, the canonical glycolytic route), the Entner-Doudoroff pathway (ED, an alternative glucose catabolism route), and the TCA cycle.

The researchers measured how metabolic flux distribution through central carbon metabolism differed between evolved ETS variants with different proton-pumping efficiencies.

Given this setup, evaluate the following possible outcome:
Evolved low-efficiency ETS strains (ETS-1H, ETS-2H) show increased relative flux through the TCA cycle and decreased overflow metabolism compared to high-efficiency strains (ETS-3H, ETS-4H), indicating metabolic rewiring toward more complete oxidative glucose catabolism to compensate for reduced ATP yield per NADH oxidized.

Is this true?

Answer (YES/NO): NO